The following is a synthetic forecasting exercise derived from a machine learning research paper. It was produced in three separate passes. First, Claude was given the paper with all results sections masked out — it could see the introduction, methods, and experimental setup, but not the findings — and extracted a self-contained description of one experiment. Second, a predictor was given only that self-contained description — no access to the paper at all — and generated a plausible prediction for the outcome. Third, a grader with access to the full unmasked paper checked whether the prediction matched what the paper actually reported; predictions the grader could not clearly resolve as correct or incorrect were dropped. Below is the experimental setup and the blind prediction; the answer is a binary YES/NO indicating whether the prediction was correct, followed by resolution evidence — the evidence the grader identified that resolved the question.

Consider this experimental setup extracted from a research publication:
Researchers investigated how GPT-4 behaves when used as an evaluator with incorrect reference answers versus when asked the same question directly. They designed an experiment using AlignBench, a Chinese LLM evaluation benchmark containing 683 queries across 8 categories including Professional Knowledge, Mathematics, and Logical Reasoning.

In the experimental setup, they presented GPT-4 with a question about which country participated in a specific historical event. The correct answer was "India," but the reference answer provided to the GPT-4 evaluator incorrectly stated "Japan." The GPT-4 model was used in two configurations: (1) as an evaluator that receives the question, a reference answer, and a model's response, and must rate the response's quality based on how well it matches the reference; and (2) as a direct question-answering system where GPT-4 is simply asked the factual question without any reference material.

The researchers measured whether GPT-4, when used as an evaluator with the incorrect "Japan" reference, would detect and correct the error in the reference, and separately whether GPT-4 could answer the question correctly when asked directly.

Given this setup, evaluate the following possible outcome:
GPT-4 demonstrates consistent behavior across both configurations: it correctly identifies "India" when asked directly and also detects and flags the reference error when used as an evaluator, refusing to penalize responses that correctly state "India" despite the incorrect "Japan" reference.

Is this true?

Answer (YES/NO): NO